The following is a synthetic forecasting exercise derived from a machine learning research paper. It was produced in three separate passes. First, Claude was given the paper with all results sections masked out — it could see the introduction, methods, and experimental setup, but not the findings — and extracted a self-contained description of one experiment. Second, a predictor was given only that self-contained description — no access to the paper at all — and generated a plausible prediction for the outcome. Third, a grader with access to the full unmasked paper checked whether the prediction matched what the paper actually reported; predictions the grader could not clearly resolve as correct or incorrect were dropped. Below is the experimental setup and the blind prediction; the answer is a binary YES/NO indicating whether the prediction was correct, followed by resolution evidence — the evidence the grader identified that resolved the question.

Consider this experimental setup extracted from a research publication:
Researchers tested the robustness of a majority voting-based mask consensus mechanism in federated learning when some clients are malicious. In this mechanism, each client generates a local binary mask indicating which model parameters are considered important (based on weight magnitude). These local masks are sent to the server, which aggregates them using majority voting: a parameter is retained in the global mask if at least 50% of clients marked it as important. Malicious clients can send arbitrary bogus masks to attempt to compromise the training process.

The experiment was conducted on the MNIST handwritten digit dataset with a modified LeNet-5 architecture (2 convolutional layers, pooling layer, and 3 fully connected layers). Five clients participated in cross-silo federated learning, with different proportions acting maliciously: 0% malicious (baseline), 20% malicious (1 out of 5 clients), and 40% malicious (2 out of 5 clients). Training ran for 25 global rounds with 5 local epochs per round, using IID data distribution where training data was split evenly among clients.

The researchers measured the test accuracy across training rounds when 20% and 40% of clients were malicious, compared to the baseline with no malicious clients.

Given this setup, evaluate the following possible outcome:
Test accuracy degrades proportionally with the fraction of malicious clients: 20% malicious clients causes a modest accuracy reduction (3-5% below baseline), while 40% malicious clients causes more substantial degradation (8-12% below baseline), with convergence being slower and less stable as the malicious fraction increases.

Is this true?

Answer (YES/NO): NO